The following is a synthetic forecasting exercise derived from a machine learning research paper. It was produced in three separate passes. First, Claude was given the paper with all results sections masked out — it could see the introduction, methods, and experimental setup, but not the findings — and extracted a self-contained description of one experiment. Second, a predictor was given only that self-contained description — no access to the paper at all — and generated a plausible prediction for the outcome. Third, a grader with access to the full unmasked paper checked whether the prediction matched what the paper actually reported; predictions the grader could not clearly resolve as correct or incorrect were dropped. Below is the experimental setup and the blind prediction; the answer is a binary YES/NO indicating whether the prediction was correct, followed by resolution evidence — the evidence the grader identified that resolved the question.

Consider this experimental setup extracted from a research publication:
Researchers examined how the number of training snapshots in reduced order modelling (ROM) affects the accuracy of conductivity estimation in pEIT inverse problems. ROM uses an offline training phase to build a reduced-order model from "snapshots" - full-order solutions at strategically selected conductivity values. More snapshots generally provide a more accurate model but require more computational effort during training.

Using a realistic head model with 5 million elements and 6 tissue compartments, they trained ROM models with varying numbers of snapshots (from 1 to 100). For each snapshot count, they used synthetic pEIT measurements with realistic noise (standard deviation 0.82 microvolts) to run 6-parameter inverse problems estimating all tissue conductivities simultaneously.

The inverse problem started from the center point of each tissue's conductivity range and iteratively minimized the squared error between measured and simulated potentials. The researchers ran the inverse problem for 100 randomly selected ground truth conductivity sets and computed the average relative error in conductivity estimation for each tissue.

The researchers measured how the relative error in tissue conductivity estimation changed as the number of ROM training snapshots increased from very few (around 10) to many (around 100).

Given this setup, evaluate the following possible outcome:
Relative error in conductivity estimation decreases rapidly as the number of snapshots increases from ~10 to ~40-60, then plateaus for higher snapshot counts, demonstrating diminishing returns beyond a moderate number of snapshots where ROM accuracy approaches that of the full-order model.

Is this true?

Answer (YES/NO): NO